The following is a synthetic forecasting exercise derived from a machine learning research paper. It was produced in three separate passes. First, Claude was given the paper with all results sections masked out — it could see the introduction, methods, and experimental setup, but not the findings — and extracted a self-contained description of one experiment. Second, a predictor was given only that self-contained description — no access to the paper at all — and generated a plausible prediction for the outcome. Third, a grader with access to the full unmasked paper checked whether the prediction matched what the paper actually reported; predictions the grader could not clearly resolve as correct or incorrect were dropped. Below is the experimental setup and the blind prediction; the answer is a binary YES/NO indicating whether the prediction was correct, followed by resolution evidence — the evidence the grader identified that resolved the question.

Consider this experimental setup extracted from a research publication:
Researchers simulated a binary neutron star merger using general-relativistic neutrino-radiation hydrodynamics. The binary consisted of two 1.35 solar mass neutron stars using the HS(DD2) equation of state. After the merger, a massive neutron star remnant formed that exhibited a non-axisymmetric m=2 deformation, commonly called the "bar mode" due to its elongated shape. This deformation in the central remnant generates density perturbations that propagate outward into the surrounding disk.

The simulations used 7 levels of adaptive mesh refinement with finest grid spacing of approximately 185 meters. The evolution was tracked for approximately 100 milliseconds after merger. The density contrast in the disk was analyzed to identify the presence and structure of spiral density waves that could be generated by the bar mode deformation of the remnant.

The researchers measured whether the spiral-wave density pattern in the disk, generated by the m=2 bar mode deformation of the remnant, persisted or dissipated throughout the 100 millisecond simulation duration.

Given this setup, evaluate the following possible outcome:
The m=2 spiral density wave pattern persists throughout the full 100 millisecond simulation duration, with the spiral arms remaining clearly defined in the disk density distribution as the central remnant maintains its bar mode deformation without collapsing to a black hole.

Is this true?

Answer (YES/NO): YES